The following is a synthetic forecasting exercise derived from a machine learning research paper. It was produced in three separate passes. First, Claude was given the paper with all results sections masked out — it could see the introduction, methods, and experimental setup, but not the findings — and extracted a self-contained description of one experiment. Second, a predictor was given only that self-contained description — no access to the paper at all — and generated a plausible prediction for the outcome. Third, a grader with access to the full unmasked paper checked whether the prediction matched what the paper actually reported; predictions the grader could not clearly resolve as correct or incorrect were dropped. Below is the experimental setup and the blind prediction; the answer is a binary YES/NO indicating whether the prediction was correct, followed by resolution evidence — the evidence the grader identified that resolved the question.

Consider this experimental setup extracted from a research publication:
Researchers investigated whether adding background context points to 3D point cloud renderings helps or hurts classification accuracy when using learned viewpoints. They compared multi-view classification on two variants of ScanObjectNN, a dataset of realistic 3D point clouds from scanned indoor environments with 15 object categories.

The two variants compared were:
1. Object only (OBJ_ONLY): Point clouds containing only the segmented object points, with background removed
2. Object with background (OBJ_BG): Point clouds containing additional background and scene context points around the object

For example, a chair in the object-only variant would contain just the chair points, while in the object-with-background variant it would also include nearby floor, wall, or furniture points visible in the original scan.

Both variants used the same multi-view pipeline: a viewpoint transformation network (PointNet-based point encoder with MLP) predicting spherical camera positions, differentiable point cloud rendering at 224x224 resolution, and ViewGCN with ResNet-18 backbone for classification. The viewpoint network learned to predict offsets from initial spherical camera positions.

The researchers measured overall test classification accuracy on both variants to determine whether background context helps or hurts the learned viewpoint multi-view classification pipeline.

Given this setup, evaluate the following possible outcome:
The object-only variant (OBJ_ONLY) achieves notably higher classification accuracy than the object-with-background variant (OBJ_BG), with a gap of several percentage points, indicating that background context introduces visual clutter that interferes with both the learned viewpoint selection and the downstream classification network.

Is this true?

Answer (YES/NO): NO